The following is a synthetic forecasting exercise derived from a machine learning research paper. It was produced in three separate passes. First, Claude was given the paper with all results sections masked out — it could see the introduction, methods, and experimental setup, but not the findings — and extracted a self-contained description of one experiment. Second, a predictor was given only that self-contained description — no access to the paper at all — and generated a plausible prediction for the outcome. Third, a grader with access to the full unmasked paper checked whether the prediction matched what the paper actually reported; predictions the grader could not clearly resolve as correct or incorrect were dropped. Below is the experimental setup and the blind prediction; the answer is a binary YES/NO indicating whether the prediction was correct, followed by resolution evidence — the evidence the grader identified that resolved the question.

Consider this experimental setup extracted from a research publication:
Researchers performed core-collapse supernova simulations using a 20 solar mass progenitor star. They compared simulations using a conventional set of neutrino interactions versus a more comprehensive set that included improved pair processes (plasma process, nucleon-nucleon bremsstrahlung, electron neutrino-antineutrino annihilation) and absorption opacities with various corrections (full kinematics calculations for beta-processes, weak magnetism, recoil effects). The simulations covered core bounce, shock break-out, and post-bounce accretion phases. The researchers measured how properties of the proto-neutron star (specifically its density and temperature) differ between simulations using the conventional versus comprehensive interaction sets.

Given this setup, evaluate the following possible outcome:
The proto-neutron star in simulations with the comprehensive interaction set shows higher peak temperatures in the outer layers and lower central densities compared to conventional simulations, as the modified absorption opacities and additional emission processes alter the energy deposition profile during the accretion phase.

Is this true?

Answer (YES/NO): NO